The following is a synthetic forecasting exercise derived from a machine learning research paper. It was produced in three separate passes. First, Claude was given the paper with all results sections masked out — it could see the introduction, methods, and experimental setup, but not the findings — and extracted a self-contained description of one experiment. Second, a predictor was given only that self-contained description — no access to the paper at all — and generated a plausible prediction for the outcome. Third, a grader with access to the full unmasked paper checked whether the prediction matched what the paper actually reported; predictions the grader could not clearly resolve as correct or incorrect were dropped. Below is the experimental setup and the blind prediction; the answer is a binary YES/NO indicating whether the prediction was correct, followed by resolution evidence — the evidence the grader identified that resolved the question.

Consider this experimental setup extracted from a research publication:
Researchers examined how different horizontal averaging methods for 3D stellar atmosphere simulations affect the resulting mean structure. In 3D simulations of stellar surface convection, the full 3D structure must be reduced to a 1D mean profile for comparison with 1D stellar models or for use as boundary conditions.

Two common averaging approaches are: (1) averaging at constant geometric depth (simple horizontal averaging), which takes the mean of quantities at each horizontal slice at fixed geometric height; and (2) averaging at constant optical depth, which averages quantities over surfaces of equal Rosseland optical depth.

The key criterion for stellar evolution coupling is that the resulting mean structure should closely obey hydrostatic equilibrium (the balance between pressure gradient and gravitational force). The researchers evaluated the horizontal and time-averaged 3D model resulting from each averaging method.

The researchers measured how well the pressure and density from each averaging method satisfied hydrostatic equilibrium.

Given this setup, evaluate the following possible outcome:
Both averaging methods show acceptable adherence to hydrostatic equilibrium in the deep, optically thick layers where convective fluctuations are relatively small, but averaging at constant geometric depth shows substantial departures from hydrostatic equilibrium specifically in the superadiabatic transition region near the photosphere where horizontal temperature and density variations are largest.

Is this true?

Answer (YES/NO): NO